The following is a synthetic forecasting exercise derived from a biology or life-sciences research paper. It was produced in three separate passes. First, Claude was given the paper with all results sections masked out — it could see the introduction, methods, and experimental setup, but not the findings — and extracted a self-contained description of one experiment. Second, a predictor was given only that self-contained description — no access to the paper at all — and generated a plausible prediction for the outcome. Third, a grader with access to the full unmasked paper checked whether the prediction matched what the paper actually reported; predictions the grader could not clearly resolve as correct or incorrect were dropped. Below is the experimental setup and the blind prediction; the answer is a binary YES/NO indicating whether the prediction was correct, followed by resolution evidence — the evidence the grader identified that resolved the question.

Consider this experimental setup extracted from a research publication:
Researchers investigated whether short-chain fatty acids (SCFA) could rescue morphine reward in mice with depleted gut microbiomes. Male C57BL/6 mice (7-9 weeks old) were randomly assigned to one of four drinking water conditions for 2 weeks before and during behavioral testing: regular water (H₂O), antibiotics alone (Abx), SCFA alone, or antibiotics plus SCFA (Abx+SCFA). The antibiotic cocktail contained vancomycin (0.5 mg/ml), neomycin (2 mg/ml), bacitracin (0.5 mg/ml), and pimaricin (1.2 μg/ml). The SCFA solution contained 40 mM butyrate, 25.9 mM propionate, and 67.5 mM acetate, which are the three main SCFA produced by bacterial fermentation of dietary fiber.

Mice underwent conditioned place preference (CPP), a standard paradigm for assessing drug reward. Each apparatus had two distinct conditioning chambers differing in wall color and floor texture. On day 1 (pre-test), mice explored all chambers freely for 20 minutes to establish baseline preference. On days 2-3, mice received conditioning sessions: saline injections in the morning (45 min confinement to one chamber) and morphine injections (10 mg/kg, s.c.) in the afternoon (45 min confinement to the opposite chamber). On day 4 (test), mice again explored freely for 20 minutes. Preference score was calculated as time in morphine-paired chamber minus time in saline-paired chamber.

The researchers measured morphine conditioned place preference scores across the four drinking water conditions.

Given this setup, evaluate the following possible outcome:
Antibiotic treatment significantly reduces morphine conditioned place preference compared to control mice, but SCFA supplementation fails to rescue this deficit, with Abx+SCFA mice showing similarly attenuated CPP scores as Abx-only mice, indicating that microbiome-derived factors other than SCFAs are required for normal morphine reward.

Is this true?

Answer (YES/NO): NO